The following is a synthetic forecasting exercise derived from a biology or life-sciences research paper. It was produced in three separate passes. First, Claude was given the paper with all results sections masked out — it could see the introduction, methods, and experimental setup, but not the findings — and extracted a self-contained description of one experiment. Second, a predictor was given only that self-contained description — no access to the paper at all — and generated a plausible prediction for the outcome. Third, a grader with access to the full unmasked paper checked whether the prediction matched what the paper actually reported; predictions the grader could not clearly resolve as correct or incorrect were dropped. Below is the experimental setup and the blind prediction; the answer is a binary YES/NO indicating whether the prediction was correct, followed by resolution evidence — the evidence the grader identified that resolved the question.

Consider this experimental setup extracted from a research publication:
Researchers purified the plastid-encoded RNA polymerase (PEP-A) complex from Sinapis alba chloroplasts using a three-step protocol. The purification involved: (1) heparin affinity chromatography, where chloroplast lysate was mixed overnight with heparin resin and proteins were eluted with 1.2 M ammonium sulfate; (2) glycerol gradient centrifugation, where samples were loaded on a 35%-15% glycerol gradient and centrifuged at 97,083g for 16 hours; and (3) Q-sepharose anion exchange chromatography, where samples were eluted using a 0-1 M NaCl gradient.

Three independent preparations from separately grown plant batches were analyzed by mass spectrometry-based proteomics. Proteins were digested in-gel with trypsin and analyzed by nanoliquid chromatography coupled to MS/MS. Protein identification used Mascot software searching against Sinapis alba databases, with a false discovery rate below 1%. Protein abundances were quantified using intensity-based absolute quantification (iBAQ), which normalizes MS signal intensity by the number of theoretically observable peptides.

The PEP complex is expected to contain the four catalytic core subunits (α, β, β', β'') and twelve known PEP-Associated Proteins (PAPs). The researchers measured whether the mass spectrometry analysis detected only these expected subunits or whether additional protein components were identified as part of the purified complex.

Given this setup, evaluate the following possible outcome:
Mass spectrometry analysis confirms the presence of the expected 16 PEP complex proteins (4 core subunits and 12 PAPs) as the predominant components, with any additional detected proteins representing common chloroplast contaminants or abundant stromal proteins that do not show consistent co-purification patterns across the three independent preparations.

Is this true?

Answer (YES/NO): NO